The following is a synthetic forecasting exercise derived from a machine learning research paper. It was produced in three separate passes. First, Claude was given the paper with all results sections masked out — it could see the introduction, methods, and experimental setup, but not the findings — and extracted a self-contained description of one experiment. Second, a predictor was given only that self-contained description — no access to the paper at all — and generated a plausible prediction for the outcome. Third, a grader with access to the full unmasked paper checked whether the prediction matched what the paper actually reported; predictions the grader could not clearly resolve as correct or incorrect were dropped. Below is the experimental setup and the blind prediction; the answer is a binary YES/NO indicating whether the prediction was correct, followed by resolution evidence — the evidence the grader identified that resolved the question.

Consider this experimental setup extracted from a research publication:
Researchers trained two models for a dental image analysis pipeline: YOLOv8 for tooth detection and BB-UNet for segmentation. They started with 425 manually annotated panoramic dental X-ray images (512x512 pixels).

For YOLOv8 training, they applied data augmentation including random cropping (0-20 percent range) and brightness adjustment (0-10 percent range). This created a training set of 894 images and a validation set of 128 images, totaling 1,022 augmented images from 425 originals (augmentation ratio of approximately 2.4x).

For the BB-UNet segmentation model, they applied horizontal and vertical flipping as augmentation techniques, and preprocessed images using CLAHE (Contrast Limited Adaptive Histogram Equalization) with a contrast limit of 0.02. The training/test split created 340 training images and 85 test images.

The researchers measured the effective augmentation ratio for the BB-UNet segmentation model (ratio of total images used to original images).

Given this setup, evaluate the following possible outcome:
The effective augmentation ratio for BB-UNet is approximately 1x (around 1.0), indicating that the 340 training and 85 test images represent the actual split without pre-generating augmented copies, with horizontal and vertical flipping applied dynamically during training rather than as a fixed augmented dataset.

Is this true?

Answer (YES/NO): YES